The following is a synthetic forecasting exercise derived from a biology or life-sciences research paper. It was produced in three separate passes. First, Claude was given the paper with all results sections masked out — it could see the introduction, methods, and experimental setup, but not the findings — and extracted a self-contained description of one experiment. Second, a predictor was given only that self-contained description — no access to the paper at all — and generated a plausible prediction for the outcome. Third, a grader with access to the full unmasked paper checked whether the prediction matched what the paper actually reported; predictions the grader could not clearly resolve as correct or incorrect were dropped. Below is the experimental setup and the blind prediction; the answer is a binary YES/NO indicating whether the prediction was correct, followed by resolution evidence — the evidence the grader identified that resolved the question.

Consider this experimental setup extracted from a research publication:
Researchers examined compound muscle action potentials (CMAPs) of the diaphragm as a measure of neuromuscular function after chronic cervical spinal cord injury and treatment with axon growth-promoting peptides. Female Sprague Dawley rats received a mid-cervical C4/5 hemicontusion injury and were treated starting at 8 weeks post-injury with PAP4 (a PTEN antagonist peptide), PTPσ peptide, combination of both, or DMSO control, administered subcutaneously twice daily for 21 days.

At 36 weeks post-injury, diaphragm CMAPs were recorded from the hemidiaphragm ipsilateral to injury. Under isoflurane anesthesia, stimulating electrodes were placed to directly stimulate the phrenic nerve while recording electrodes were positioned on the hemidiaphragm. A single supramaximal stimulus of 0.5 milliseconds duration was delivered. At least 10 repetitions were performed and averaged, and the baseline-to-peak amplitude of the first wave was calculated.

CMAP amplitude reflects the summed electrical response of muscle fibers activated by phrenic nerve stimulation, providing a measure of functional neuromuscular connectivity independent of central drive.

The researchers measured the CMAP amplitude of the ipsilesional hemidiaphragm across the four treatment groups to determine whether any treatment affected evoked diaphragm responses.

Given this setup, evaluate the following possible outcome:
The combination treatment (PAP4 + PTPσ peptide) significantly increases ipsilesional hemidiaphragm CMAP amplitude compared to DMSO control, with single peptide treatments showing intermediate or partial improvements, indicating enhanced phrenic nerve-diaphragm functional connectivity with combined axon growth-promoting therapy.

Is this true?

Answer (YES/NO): NO